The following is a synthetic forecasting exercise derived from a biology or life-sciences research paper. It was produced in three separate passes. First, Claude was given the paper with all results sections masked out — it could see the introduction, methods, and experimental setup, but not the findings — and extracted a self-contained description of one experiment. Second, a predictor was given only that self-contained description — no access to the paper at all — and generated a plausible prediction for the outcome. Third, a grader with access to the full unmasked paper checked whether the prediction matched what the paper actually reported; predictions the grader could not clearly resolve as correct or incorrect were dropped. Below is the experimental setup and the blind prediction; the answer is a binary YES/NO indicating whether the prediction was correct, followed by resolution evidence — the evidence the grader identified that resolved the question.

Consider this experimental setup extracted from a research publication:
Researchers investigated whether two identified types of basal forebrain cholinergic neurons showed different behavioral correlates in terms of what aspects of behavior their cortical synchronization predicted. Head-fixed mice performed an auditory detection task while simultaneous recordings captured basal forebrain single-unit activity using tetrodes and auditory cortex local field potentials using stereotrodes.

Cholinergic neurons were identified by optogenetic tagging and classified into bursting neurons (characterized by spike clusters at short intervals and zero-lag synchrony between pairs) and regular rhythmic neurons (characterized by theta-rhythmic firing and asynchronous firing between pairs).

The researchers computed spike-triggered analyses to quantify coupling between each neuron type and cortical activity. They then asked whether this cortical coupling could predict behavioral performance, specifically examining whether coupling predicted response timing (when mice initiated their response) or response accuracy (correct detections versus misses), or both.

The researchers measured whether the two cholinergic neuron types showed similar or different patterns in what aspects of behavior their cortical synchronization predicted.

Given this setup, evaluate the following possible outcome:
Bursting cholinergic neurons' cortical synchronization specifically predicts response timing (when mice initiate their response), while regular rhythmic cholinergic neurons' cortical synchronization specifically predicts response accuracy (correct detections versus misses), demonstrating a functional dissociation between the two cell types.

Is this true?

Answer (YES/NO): YES